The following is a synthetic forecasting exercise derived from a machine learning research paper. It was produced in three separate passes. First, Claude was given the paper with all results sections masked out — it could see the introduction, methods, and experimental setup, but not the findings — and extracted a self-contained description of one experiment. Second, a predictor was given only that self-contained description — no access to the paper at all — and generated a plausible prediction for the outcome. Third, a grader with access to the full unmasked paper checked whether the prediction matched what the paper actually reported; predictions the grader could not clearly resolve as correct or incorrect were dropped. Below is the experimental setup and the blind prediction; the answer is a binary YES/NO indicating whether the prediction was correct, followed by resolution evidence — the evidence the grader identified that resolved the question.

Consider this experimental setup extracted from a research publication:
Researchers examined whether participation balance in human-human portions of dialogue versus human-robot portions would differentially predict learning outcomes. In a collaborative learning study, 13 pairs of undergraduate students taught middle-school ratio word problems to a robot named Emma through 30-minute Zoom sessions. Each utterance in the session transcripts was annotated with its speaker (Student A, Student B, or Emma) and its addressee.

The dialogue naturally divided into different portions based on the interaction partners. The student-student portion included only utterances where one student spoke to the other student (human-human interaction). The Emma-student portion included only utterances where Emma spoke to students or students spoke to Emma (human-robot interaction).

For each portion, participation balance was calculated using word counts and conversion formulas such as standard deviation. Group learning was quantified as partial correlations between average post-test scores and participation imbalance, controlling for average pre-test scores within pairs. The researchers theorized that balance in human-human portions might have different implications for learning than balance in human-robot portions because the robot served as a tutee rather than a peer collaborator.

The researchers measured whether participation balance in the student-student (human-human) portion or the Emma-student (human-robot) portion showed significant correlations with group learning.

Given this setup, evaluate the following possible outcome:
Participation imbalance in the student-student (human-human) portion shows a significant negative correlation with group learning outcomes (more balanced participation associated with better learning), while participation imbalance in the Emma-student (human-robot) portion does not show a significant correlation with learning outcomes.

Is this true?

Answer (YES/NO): YES